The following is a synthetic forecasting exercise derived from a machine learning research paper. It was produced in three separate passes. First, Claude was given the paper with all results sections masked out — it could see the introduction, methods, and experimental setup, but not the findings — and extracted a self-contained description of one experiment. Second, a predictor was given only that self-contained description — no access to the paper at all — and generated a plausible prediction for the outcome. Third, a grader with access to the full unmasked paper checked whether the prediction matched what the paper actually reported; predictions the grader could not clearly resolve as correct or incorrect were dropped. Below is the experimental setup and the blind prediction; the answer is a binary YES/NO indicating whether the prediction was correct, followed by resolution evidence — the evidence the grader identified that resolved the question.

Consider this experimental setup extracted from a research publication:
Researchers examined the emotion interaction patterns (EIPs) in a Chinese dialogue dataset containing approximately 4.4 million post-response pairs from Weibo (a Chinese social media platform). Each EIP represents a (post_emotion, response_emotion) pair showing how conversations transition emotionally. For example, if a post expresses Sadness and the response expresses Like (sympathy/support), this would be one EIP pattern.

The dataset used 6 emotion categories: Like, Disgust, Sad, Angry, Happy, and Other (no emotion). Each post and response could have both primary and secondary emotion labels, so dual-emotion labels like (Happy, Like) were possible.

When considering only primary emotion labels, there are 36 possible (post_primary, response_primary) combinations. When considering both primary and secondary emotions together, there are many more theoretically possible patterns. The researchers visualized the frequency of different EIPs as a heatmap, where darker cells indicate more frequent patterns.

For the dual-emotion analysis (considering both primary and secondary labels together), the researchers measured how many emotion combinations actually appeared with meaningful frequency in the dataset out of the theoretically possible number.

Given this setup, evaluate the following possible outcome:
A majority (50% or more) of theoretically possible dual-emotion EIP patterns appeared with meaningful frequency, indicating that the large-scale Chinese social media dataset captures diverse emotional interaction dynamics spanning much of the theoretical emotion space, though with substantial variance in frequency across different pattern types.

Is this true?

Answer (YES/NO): NO